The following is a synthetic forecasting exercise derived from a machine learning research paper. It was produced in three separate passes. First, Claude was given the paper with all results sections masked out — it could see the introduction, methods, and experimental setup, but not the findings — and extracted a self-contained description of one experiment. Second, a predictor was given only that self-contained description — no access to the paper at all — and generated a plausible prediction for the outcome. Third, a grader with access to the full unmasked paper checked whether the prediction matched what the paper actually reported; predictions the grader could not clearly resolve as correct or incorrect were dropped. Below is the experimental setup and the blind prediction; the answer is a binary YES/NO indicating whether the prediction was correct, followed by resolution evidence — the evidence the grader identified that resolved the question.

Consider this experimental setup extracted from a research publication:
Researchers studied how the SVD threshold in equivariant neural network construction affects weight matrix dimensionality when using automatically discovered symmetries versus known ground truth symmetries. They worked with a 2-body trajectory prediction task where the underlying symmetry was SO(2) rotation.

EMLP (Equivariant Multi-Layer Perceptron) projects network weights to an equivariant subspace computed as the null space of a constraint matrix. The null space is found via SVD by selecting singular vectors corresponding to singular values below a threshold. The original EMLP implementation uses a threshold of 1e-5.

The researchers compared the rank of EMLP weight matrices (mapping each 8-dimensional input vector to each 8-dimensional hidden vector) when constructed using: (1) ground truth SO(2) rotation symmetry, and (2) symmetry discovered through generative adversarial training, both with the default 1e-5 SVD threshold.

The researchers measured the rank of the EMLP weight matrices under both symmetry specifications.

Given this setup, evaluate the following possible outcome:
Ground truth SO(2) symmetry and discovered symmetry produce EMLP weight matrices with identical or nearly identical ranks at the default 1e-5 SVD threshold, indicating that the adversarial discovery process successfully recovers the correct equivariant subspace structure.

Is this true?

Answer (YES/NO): NO